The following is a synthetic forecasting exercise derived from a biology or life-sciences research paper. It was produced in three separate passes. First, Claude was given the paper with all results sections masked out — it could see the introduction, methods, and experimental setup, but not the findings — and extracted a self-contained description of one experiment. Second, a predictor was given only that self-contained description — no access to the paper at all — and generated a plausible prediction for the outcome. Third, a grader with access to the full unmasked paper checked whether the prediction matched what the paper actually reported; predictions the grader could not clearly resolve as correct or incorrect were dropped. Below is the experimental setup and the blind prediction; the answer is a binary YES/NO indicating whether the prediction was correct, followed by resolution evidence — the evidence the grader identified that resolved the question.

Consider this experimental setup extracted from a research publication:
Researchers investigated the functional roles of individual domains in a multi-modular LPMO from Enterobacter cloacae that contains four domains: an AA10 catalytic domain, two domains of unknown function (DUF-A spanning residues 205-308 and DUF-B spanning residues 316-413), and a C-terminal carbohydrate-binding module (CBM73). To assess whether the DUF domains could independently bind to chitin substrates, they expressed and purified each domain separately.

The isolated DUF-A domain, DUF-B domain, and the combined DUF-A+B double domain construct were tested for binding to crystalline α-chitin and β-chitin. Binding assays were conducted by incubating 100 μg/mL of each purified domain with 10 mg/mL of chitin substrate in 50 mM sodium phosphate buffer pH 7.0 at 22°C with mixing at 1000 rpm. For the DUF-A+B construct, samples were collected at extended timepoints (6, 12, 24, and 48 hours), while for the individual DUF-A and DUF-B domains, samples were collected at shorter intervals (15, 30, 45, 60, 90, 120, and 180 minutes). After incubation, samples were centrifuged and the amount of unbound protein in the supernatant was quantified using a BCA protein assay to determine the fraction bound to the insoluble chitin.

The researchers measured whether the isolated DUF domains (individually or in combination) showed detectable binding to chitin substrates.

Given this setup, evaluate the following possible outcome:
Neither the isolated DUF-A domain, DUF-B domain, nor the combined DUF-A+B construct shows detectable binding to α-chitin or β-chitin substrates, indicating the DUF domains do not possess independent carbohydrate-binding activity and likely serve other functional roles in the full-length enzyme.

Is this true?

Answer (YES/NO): NO